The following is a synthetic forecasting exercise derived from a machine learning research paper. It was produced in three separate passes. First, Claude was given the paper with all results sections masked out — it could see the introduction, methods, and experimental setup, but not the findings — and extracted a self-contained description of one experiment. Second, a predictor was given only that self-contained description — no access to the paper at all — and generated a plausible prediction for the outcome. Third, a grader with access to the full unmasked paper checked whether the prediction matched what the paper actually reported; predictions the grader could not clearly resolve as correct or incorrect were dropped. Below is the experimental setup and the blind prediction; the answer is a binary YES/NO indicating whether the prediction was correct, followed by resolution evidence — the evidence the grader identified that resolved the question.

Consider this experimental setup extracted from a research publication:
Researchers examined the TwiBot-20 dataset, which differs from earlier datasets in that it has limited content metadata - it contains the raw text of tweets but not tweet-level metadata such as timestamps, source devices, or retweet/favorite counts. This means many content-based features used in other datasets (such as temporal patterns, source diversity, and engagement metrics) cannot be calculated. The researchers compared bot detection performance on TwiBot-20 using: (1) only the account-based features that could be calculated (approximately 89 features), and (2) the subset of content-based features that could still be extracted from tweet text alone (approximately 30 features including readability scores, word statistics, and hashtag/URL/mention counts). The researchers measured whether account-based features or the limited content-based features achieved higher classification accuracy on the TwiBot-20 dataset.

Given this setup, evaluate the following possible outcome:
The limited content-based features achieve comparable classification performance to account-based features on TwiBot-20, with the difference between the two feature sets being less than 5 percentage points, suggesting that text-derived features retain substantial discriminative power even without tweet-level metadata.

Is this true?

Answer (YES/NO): NO